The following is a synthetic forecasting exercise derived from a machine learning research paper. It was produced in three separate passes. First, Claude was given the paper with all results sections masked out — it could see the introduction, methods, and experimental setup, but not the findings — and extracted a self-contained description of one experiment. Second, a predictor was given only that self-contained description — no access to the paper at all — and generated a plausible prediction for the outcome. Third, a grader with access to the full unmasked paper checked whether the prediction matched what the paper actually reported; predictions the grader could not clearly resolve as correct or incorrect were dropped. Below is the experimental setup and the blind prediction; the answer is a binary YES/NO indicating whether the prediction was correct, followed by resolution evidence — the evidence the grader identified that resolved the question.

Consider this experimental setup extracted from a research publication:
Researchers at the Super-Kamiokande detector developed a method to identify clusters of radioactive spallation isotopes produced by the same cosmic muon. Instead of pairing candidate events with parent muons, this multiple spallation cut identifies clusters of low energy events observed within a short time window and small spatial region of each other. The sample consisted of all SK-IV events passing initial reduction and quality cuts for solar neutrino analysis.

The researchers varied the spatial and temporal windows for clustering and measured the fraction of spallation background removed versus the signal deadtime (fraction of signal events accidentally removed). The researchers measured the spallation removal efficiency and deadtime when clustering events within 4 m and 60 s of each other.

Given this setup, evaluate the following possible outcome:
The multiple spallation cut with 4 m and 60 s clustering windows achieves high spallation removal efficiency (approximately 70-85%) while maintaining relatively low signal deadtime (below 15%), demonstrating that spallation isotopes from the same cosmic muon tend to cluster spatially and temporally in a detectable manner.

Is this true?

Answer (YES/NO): NO